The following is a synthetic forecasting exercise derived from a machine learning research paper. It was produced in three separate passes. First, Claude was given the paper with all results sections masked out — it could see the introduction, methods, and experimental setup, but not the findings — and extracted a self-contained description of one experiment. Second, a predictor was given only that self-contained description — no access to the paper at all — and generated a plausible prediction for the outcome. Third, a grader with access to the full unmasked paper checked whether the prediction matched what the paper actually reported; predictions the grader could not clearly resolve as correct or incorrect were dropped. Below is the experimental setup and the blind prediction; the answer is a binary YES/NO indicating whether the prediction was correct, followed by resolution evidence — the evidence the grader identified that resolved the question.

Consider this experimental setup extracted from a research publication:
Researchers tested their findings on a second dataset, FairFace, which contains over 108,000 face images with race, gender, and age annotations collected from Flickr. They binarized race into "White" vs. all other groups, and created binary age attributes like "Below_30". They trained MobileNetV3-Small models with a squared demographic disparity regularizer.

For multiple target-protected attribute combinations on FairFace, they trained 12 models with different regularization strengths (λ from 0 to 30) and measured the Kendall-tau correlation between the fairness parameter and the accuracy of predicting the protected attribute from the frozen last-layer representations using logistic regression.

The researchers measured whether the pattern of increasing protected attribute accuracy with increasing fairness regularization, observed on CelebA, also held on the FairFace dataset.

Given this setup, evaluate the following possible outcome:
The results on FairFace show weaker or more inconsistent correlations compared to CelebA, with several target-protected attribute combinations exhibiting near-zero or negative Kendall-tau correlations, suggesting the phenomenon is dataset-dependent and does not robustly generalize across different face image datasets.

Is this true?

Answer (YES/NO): NO